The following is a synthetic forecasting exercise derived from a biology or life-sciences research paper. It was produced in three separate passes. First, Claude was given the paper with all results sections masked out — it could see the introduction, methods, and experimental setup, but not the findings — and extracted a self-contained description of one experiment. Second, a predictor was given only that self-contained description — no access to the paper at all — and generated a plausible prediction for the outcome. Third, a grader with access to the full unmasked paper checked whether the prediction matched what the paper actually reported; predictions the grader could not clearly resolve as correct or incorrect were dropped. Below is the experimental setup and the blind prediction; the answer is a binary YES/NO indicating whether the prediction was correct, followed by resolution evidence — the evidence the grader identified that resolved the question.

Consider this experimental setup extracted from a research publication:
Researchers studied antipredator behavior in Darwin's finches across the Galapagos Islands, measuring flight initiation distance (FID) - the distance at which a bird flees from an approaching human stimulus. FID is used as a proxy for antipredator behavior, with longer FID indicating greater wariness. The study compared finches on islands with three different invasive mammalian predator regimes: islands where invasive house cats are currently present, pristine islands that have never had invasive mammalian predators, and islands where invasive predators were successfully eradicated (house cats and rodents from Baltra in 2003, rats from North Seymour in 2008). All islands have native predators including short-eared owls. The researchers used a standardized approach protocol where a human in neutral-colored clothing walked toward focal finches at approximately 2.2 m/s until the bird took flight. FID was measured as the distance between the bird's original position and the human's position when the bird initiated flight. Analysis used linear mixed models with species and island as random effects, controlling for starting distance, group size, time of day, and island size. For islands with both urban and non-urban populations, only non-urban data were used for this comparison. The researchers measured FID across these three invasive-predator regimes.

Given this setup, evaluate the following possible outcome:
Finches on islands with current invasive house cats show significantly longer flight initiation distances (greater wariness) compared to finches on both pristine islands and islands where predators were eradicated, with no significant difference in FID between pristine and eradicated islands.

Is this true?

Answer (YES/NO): NO